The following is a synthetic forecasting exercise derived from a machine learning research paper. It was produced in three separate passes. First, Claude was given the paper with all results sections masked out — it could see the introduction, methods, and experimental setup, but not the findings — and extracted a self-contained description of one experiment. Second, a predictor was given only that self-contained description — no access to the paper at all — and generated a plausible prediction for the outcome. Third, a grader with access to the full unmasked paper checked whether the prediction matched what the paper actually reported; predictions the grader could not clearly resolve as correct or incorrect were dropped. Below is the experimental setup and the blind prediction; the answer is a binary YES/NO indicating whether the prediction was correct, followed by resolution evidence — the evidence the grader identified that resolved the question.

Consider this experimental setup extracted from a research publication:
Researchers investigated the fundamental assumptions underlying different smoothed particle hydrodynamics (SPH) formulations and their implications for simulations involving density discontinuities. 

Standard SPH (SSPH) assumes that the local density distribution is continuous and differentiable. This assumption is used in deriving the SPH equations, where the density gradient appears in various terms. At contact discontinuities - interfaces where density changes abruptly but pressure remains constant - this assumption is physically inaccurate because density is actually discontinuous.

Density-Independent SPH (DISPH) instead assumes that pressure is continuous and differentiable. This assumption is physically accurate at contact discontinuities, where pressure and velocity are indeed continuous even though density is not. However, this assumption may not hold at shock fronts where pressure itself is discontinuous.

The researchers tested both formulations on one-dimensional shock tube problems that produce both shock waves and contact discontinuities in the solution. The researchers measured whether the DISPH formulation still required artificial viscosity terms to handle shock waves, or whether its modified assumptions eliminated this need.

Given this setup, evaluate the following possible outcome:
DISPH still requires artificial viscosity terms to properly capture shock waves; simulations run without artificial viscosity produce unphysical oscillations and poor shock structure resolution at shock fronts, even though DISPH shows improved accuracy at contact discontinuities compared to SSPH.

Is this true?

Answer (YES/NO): YES